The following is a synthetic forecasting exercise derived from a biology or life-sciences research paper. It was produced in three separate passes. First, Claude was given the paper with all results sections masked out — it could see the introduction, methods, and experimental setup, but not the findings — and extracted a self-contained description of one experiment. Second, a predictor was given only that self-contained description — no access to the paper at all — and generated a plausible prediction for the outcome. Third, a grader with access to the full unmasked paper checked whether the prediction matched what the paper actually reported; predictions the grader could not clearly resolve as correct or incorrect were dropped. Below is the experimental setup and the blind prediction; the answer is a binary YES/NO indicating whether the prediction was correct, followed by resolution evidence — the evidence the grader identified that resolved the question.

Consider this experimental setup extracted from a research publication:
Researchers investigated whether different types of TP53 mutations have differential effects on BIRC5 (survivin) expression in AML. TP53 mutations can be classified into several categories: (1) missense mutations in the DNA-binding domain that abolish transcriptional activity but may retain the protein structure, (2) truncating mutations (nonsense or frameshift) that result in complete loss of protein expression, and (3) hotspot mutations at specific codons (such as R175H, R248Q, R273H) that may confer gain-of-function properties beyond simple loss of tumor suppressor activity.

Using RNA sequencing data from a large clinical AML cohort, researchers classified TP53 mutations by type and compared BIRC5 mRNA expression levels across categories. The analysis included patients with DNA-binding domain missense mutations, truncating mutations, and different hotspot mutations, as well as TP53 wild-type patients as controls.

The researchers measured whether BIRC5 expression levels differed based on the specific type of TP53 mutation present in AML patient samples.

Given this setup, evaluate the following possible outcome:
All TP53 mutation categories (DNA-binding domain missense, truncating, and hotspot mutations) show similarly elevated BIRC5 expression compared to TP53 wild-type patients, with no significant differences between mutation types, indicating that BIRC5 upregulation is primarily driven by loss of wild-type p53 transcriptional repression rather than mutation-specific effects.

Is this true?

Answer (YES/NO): NO